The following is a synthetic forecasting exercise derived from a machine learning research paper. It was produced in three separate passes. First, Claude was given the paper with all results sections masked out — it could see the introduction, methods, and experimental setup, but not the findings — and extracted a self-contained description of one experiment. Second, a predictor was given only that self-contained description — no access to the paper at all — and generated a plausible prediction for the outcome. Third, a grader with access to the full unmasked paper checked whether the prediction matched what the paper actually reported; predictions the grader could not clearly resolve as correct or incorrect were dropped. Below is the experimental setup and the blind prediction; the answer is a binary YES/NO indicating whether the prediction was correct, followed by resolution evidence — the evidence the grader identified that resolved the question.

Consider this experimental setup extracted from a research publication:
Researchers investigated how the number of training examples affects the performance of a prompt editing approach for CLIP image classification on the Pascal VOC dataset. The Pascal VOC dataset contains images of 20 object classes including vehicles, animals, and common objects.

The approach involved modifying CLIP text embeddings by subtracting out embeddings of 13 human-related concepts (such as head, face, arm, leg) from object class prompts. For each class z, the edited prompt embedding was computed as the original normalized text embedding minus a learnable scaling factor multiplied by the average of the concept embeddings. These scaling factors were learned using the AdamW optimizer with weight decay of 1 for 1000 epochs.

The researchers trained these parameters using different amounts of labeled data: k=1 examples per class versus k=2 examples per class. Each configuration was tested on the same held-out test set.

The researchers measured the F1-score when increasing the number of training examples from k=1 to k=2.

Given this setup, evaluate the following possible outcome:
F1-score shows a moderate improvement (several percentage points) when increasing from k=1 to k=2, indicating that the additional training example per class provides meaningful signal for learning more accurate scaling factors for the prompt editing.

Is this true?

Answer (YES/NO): NO